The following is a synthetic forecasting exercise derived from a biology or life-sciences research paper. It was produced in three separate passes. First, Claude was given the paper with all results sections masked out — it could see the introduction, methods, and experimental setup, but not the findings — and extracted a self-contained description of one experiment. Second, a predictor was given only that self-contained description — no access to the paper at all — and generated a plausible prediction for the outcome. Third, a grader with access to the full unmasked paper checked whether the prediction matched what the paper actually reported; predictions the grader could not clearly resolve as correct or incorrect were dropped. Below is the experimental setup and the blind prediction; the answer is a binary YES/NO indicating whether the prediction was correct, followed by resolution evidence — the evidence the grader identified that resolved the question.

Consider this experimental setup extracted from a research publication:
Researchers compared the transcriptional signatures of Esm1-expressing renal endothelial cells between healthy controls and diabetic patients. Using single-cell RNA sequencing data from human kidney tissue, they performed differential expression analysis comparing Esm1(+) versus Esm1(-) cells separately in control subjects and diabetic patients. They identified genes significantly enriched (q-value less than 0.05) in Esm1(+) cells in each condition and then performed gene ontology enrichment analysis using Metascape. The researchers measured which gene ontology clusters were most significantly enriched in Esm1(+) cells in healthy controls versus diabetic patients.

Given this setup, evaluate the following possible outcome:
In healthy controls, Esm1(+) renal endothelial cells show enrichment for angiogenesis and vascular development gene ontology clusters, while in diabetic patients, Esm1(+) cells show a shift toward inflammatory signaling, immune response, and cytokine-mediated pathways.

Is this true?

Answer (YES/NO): NO